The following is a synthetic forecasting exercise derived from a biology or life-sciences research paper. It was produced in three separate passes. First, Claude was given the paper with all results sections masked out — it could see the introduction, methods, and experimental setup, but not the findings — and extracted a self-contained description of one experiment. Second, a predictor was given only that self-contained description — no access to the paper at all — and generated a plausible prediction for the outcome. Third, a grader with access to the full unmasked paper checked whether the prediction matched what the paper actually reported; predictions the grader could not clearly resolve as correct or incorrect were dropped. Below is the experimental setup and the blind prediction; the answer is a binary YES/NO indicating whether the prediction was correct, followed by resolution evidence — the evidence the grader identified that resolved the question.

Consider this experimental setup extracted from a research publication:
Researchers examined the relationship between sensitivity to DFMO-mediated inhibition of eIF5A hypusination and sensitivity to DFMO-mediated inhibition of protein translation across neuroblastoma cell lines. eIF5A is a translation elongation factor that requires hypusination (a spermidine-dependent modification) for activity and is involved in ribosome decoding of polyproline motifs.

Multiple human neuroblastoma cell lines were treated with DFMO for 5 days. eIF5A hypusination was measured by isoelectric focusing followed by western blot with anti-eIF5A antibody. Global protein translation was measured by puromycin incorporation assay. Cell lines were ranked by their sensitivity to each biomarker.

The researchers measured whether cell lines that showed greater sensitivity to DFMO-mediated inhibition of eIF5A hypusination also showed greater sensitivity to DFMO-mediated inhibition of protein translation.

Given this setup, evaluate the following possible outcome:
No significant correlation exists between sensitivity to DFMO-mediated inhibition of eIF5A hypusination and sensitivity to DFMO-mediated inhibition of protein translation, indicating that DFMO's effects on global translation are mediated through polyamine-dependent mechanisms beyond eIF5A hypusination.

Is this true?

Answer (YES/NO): NO